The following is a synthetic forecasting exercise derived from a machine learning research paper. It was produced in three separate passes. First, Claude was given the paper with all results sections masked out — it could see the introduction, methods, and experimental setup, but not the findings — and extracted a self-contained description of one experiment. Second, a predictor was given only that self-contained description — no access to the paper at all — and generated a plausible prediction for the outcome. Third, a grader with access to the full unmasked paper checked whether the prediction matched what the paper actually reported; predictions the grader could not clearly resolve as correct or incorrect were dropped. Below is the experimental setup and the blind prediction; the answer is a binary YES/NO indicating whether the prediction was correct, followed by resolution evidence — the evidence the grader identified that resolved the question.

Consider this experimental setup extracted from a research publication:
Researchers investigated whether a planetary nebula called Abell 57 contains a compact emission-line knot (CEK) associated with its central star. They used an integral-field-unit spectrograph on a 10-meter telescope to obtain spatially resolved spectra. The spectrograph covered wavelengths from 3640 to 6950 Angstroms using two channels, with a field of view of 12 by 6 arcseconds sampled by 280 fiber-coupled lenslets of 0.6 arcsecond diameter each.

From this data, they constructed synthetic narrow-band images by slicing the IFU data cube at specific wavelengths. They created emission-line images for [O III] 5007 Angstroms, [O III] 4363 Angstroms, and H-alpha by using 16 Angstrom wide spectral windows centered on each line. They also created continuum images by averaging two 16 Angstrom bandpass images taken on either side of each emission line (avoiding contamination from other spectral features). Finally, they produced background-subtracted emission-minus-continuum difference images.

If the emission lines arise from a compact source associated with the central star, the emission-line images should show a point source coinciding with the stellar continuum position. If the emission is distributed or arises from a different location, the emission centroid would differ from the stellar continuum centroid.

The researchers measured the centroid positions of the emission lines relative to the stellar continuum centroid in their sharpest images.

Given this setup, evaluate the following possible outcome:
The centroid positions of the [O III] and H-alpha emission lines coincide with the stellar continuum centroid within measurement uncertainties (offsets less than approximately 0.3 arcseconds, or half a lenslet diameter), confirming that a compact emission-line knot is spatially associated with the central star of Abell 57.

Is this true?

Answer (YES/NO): YES